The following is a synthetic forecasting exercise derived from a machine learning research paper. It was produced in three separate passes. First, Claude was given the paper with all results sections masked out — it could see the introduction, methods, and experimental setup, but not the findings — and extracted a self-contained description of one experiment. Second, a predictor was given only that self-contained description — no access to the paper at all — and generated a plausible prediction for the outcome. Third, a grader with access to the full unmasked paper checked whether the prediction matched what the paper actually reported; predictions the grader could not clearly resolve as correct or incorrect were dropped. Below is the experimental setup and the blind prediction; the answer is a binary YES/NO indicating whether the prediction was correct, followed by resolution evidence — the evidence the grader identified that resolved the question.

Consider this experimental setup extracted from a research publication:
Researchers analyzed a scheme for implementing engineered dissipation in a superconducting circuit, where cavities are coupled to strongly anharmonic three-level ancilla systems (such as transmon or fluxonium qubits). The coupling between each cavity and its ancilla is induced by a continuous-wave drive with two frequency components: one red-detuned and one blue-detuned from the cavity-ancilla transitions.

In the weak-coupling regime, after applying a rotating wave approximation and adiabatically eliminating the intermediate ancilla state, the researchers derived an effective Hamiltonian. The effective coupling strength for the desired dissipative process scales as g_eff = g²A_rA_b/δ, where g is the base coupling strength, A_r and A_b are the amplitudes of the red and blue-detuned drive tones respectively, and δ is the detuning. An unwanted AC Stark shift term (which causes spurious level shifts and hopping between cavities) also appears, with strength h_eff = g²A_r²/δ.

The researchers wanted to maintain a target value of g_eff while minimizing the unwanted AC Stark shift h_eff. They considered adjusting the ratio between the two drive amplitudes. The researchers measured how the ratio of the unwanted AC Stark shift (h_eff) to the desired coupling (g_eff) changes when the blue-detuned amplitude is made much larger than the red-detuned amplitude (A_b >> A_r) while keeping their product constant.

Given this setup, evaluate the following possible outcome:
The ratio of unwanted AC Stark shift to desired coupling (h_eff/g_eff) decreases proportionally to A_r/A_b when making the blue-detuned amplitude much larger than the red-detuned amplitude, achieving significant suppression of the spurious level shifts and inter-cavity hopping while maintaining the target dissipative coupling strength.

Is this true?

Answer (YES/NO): YES